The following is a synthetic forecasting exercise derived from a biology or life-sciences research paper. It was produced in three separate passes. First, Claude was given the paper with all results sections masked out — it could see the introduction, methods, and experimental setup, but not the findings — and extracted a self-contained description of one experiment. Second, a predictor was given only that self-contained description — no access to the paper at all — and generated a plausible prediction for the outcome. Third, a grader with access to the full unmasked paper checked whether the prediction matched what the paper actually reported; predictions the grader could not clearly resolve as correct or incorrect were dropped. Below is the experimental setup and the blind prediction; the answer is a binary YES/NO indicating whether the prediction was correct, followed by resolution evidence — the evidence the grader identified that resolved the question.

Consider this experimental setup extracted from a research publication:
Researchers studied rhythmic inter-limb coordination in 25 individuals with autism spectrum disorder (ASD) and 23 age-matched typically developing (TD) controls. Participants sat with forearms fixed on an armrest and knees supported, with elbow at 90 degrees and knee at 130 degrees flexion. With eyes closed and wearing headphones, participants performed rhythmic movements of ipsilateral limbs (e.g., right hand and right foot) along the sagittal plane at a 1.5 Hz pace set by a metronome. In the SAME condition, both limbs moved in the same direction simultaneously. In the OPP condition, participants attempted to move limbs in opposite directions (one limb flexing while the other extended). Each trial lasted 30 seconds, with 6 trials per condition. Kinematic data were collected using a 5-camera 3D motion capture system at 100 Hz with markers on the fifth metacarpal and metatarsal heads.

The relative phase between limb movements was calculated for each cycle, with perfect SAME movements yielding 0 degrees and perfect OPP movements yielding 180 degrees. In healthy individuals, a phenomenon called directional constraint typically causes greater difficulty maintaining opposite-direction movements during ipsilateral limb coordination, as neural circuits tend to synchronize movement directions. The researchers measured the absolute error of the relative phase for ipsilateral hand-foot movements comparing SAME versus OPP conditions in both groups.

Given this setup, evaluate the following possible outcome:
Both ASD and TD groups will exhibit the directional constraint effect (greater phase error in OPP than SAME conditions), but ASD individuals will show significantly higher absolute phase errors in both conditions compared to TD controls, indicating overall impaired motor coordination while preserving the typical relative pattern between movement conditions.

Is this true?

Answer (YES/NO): NO